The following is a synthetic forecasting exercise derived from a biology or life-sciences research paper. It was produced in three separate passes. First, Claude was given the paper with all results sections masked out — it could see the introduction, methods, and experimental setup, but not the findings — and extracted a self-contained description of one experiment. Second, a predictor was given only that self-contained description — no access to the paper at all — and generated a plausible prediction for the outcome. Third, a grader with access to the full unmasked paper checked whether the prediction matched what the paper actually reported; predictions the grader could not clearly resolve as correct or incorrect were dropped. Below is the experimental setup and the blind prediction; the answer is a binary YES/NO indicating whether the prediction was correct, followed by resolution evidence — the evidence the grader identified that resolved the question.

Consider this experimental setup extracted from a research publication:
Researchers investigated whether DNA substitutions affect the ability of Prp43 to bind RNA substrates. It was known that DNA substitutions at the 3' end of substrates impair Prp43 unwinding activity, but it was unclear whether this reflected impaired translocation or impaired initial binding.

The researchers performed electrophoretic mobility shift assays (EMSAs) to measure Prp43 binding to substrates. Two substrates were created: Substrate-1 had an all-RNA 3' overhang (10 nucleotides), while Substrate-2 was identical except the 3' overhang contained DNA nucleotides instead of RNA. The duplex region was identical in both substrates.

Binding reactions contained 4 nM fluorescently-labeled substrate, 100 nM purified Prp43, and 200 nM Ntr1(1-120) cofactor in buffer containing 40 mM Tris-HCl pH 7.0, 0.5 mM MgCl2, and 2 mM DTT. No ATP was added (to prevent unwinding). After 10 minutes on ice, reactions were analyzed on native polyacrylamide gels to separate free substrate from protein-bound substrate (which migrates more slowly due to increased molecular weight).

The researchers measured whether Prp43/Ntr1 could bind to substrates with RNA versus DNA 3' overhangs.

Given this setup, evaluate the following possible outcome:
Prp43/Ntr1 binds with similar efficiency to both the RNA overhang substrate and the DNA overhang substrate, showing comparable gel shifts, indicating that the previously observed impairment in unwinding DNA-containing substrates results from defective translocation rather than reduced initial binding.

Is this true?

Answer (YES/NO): NO